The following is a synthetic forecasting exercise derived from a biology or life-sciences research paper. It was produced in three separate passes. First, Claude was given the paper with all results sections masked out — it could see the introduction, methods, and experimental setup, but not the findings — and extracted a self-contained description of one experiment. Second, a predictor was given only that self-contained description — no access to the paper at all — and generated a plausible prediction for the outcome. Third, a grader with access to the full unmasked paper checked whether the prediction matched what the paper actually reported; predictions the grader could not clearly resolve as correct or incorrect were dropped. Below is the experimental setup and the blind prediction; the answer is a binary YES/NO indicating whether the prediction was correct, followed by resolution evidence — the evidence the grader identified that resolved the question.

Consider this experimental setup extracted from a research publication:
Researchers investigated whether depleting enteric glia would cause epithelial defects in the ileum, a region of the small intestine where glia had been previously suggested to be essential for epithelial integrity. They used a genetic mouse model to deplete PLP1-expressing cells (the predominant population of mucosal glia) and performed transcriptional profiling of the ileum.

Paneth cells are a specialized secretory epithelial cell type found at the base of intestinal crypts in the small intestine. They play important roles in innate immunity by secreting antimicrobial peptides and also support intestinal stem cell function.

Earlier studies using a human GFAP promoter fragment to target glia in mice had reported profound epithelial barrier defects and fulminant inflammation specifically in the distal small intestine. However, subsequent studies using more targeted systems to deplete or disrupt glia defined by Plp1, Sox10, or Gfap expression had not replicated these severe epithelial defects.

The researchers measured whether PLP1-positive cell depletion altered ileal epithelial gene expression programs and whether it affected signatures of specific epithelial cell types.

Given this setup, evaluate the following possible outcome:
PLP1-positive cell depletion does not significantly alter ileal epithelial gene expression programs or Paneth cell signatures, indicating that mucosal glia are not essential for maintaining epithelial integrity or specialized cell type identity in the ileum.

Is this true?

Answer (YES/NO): NO